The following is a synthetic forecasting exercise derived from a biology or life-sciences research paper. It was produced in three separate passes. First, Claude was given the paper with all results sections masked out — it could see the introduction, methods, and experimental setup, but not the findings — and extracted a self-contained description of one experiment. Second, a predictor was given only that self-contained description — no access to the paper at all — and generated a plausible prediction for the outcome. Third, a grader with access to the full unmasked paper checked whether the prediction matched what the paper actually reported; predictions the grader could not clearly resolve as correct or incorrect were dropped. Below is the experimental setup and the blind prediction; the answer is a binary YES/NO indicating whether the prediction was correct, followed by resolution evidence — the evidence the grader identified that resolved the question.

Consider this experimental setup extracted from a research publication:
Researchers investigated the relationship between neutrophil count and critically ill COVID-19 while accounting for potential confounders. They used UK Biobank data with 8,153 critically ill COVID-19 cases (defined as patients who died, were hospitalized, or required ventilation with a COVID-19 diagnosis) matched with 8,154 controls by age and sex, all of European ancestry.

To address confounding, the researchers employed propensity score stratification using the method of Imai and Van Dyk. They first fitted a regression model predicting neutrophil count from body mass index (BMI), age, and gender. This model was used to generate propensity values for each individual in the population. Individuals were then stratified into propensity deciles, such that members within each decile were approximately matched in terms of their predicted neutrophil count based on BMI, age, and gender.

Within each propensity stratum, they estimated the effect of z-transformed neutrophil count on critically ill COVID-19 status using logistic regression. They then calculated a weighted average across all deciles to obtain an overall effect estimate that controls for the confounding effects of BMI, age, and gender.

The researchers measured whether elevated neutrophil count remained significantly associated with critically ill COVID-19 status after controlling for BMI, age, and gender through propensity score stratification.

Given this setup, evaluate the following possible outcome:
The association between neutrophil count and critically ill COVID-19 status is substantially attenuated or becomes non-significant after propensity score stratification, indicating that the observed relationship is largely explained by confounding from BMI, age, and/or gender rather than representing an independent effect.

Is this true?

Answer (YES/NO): NO